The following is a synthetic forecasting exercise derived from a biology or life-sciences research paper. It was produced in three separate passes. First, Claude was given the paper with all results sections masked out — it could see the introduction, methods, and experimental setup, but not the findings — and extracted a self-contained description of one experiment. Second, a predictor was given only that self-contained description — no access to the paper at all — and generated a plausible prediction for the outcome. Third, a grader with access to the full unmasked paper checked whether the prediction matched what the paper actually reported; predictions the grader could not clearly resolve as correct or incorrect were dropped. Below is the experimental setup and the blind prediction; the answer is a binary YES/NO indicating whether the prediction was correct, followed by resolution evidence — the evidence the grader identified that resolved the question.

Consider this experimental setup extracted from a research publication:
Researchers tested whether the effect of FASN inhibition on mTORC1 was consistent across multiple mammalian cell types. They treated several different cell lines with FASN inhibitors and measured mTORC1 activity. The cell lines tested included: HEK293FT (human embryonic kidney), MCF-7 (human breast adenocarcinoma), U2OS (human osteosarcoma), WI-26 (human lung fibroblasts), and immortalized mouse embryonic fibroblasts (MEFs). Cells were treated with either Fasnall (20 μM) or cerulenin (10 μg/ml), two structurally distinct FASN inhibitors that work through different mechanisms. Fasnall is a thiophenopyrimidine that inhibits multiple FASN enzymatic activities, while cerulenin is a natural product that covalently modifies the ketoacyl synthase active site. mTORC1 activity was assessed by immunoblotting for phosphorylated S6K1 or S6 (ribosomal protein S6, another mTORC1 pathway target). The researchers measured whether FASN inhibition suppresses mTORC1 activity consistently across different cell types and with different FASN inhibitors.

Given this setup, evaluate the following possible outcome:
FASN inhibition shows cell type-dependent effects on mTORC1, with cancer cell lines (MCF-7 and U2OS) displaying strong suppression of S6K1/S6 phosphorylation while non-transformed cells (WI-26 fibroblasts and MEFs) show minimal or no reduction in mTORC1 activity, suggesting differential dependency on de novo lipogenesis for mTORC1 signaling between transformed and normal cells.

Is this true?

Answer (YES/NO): NO